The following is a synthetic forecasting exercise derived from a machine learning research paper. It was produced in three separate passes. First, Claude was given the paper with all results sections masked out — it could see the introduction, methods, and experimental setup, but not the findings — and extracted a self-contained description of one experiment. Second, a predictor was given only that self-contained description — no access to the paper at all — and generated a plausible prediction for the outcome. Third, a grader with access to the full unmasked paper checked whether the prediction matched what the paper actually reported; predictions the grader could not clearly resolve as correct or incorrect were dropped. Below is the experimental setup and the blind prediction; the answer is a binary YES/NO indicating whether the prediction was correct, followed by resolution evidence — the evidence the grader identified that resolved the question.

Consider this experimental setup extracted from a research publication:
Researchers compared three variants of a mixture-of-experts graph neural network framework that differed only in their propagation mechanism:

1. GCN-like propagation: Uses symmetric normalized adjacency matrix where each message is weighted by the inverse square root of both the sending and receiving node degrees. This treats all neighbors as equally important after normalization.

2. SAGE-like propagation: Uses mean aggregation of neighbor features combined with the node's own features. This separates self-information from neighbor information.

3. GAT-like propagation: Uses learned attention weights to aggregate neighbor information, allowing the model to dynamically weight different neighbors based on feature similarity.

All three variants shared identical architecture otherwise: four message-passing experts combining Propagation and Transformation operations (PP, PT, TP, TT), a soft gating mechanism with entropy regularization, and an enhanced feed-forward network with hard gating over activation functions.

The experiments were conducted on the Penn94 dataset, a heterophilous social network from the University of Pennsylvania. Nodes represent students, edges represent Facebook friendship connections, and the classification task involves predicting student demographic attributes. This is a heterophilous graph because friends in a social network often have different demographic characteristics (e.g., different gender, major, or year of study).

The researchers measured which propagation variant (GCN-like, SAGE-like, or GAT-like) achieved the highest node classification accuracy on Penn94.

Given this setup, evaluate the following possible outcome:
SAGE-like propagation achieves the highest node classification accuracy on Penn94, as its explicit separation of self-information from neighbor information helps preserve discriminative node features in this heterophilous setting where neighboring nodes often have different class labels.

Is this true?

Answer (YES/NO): YES